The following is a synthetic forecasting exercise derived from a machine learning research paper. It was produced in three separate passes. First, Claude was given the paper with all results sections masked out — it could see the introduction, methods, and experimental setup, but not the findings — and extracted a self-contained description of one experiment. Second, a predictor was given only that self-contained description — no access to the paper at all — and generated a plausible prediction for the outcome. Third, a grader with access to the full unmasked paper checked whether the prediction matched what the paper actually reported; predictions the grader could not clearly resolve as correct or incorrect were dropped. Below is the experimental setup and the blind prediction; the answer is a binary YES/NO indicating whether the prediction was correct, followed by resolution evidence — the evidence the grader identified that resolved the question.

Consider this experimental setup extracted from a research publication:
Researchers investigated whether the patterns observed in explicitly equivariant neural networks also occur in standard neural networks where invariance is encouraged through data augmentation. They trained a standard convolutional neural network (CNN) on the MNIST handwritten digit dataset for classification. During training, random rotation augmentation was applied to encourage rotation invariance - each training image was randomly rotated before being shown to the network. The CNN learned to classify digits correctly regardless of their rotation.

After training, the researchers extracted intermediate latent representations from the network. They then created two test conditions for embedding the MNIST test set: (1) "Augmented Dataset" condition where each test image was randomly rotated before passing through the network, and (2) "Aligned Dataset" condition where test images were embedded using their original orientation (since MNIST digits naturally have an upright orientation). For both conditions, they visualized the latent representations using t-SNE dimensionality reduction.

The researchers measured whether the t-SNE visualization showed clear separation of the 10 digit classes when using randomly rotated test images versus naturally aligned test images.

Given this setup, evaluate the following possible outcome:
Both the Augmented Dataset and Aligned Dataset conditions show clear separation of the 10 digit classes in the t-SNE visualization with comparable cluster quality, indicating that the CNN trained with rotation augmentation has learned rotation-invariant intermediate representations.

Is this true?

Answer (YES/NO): NO